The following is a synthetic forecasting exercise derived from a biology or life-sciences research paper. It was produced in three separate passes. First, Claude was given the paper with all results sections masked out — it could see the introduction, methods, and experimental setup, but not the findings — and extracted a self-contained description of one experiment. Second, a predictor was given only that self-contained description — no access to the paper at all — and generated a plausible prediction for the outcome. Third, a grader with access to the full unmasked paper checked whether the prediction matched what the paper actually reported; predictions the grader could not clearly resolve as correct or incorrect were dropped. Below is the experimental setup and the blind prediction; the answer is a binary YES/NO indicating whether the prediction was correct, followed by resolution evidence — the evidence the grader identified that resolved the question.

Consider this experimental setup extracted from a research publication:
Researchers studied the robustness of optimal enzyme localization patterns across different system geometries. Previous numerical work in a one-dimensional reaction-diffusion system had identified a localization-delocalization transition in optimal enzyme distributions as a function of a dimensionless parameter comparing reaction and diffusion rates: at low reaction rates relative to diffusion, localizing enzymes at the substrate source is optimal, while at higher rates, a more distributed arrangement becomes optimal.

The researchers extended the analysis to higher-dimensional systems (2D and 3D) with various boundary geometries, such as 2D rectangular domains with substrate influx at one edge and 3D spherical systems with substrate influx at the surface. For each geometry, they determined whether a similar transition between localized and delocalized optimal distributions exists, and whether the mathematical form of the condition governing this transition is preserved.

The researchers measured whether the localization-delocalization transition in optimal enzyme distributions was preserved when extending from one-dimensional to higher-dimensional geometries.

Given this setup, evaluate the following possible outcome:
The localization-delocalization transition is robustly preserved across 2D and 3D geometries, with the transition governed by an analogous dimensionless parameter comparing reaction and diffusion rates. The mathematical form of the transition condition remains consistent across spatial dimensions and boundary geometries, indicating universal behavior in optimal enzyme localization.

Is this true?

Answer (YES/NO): YES